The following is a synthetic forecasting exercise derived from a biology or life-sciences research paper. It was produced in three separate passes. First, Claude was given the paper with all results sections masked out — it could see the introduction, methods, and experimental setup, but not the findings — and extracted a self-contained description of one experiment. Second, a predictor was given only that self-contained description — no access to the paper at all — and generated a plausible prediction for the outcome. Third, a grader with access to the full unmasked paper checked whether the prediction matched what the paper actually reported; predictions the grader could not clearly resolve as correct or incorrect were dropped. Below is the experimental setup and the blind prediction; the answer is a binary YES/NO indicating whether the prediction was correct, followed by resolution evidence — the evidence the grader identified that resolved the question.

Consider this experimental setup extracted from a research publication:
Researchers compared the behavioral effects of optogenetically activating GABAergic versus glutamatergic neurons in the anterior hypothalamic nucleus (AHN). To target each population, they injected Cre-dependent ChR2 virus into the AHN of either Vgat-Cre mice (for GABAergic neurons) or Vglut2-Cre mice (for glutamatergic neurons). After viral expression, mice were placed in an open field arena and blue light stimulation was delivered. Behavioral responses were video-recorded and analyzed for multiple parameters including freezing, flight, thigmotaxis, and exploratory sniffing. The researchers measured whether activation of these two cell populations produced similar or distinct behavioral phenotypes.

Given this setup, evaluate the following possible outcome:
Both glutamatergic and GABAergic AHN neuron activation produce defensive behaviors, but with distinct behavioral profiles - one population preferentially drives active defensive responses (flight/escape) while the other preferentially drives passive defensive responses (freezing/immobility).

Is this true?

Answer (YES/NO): NO